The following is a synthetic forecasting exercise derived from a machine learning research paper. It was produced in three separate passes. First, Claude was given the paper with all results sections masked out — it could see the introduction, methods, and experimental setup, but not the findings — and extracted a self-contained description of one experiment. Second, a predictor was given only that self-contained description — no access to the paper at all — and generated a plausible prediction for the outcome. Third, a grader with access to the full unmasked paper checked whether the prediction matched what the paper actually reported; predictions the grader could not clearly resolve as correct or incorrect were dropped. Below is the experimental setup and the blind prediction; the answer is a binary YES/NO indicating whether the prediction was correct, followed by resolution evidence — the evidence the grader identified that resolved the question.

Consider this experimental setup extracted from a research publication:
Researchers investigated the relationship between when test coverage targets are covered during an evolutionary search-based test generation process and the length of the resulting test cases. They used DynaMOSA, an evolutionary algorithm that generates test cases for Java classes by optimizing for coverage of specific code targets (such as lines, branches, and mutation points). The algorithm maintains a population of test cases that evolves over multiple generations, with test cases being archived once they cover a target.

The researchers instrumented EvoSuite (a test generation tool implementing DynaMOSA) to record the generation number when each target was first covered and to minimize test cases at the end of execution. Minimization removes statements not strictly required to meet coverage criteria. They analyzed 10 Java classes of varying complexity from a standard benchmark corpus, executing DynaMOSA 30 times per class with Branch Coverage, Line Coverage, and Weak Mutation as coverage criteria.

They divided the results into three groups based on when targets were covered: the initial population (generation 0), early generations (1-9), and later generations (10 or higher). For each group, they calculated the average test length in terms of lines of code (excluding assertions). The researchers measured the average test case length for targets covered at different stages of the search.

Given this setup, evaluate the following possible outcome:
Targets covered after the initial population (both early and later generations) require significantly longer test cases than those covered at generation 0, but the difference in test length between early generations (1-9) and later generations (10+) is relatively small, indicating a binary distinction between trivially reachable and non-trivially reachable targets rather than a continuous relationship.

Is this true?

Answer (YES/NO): YES